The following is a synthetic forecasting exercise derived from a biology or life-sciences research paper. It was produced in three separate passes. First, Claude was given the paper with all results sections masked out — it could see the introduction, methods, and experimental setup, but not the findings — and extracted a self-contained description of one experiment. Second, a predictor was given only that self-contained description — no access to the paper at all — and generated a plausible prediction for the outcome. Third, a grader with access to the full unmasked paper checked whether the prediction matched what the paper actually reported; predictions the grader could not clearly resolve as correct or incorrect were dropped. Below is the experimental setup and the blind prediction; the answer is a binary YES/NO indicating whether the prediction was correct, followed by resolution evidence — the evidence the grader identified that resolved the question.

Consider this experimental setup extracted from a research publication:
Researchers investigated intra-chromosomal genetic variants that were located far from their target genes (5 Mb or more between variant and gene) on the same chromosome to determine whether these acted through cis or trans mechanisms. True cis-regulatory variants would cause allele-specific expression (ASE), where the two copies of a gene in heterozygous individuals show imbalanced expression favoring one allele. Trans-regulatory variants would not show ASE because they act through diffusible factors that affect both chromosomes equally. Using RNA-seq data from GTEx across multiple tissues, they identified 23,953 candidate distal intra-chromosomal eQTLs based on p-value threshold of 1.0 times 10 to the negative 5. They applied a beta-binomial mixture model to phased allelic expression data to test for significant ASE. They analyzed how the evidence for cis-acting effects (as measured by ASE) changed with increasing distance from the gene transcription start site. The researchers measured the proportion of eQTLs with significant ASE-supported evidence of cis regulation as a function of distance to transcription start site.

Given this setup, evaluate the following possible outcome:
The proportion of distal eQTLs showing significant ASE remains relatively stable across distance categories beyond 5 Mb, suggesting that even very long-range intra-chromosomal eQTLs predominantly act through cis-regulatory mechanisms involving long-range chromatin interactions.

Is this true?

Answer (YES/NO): NO